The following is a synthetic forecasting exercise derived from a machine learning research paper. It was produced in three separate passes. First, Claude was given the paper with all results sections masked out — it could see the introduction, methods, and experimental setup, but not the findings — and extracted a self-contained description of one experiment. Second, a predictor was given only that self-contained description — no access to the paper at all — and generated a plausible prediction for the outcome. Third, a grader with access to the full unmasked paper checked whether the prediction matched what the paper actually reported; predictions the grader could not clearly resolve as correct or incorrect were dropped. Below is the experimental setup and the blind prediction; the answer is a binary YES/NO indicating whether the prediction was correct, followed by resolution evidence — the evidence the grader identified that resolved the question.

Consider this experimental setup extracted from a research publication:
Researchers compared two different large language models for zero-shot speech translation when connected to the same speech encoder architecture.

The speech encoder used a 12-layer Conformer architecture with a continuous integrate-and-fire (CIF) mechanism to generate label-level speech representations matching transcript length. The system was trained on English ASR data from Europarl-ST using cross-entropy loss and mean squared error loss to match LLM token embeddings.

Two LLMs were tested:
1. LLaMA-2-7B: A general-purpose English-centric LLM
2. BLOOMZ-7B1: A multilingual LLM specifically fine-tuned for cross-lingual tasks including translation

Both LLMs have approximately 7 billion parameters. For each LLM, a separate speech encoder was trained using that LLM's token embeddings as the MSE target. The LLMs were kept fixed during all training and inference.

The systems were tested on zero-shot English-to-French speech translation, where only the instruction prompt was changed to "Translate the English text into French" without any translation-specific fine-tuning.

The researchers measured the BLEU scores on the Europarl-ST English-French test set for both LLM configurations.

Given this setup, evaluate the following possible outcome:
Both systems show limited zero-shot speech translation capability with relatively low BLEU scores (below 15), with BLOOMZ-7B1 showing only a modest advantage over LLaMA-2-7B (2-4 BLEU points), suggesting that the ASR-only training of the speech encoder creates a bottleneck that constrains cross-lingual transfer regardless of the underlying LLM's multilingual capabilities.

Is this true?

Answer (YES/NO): YES